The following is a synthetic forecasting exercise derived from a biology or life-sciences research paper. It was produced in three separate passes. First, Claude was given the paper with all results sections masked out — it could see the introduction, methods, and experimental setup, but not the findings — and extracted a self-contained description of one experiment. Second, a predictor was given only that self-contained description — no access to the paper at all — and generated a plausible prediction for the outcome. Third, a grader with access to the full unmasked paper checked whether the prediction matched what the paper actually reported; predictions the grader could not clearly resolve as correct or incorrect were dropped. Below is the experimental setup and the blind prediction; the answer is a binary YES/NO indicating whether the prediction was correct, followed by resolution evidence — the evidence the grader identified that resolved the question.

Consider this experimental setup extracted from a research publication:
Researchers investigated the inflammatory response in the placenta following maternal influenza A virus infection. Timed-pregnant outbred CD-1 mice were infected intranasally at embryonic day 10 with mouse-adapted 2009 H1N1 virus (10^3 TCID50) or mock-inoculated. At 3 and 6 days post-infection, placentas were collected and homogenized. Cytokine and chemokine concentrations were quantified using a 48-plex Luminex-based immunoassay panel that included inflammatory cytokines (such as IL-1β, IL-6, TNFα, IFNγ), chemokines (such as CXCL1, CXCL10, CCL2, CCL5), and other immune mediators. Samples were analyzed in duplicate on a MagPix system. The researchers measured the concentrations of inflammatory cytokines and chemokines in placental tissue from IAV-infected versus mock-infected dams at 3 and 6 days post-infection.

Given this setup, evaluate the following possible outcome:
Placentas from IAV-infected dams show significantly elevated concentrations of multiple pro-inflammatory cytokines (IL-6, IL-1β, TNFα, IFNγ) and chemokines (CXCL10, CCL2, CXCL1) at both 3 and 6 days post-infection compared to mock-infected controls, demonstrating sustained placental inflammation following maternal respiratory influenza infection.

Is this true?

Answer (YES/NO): NO